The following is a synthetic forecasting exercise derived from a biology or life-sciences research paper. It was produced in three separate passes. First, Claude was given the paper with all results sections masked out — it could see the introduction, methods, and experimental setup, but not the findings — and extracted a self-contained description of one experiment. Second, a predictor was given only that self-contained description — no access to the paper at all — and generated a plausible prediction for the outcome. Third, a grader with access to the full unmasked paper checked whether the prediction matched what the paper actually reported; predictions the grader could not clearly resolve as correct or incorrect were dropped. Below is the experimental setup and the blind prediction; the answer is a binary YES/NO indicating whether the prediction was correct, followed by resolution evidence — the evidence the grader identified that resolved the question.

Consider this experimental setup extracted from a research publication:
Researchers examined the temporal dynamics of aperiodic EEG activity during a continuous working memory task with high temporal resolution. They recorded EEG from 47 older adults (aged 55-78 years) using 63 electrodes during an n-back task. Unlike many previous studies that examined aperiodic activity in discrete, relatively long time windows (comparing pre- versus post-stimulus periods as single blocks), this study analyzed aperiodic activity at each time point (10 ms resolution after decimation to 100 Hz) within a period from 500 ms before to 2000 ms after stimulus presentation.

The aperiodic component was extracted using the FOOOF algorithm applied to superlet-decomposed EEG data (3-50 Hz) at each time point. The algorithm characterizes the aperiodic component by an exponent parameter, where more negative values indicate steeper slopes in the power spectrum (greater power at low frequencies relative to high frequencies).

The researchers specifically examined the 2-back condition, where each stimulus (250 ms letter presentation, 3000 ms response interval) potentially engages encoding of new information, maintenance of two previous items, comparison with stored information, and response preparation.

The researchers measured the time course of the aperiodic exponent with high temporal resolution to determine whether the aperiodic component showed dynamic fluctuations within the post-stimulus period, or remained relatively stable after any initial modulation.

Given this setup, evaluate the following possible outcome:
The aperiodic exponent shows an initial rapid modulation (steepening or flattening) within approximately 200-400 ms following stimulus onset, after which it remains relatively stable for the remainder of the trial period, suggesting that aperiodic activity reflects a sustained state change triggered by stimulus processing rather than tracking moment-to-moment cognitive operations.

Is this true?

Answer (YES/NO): NO